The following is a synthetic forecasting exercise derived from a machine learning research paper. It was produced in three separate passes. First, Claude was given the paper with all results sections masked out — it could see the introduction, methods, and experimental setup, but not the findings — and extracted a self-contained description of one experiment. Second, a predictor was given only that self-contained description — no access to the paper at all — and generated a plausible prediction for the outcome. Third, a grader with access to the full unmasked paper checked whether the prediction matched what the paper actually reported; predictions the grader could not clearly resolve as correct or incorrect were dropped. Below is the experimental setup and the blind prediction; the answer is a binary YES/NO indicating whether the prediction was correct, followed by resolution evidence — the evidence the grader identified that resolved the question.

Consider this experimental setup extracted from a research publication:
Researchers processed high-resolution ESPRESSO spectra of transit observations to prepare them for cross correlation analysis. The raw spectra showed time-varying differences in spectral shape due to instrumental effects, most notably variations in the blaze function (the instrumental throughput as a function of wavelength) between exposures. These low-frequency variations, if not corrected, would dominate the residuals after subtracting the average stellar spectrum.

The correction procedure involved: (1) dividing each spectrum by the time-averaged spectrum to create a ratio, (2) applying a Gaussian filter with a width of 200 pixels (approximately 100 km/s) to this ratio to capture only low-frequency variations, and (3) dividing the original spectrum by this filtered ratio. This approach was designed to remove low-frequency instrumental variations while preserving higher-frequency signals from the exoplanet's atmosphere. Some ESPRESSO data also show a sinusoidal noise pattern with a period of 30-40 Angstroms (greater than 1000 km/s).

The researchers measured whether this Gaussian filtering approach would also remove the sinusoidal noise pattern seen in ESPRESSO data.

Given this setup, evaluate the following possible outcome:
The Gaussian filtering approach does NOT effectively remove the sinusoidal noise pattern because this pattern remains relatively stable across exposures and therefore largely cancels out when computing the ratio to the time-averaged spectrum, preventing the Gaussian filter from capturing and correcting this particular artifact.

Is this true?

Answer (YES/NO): NO